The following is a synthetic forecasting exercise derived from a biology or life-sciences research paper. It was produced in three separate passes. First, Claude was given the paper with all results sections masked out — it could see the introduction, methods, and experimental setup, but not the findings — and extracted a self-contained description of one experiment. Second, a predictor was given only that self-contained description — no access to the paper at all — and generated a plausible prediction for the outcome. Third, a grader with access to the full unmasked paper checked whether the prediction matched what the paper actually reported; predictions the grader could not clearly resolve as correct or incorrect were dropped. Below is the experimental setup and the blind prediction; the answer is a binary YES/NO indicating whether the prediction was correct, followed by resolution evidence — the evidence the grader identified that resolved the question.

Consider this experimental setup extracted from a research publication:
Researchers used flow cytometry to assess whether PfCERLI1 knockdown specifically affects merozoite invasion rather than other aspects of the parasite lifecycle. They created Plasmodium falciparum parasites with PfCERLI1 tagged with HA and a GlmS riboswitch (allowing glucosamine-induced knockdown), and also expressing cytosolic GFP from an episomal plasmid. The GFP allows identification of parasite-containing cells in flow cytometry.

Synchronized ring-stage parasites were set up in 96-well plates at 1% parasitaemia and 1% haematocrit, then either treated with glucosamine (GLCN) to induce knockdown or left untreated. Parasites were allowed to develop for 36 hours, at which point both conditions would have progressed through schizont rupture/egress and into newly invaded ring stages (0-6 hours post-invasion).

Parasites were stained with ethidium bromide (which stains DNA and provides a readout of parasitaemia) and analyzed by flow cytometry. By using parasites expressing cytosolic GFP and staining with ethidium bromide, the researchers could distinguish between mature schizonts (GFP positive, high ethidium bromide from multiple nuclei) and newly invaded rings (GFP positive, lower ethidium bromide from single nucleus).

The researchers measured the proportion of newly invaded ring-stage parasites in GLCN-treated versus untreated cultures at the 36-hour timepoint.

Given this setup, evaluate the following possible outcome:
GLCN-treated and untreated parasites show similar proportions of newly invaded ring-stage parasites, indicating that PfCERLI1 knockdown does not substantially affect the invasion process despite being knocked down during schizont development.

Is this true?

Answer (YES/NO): NO